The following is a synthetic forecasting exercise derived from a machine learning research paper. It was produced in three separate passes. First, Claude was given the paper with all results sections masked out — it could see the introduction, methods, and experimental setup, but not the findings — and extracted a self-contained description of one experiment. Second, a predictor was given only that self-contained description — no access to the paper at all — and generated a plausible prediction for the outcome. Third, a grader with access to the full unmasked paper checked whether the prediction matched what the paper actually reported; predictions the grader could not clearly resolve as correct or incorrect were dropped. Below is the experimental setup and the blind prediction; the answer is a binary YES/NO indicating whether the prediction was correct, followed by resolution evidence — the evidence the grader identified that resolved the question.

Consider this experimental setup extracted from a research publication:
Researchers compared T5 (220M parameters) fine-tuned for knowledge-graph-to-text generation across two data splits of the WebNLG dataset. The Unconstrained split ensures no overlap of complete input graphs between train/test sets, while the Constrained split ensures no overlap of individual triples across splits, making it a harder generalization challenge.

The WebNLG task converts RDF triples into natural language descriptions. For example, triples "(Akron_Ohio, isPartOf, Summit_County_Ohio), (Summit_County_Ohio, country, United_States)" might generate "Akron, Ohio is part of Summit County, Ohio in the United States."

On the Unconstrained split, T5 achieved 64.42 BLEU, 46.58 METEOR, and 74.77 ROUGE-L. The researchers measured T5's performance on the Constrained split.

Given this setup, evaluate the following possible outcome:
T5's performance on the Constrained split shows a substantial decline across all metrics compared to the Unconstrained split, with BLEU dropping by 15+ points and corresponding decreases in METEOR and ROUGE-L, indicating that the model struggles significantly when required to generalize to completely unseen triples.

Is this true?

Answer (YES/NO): NO